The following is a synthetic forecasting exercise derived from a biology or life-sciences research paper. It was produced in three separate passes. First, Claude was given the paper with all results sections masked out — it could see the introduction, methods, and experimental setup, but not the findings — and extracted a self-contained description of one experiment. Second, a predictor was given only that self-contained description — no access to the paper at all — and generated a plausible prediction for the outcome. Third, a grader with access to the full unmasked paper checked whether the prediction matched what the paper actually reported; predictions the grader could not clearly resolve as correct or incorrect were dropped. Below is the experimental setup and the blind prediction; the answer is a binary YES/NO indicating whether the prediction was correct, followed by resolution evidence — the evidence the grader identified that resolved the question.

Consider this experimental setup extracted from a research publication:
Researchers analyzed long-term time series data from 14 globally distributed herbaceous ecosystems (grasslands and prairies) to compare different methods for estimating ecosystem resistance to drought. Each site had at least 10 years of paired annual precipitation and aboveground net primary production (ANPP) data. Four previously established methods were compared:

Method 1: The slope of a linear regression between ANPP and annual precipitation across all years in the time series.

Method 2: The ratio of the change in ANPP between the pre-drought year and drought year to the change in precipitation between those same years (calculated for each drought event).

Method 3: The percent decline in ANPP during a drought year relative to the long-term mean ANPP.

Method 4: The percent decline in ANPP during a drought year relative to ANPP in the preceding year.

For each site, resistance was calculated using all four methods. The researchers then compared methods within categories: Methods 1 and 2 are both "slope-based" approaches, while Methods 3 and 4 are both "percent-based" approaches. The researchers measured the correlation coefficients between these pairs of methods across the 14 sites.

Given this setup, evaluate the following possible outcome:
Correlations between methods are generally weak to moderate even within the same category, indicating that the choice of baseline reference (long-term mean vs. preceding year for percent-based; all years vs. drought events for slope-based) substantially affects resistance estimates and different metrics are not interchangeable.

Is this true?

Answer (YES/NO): NO